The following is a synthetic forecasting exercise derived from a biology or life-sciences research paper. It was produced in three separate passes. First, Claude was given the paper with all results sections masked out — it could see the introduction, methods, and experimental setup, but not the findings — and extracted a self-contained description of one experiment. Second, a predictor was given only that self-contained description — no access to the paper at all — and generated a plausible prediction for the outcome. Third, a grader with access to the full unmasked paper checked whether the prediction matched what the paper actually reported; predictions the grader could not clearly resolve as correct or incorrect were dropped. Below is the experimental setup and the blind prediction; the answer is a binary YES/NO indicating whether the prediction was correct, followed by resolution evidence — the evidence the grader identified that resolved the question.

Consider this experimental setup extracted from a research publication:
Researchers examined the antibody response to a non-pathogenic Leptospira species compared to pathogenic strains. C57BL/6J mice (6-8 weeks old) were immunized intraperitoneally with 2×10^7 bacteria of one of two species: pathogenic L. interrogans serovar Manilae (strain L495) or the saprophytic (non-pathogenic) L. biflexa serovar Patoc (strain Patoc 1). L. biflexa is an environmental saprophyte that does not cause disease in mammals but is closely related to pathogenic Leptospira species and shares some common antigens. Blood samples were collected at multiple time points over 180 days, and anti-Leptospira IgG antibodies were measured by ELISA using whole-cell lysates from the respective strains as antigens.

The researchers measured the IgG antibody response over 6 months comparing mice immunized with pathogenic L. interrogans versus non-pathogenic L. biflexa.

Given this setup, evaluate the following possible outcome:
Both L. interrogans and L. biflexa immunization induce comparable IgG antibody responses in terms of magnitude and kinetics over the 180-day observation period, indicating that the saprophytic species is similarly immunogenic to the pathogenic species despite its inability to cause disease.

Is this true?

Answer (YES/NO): NO